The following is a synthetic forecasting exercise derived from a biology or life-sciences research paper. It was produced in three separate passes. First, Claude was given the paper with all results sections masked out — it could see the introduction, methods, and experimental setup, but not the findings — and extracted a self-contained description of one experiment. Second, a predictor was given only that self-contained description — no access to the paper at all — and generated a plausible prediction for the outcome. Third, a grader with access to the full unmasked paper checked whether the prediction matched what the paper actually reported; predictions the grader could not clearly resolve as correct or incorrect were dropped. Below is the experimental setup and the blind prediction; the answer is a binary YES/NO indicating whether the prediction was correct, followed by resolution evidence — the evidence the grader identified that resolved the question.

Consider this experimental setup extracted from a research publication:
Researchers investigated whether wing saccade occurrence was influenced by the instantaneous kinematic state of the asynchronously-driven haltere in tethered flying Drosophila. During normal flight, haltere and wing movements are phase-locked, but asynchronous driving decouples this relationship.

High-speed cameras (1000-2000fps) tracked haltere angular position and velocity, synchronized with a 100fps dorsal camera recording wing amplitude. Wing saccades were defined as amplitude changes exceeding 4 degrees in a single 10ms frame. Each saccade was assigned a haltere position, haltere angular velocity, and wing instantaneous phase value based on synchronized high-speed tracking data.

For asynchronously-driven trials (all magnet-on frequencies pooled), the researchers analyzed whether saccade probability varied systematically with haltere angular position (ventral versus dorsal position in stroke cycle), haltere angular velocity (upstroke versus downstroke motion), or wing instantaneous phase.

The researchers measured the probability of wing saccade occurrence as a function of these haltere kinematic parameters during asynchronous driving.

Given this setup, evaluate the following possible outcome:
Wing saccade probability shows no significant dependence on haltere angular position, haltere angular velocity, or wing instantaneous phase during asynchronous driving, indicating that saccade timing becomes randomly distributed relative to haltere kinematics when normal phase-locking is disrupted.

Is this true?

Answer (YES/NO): NO